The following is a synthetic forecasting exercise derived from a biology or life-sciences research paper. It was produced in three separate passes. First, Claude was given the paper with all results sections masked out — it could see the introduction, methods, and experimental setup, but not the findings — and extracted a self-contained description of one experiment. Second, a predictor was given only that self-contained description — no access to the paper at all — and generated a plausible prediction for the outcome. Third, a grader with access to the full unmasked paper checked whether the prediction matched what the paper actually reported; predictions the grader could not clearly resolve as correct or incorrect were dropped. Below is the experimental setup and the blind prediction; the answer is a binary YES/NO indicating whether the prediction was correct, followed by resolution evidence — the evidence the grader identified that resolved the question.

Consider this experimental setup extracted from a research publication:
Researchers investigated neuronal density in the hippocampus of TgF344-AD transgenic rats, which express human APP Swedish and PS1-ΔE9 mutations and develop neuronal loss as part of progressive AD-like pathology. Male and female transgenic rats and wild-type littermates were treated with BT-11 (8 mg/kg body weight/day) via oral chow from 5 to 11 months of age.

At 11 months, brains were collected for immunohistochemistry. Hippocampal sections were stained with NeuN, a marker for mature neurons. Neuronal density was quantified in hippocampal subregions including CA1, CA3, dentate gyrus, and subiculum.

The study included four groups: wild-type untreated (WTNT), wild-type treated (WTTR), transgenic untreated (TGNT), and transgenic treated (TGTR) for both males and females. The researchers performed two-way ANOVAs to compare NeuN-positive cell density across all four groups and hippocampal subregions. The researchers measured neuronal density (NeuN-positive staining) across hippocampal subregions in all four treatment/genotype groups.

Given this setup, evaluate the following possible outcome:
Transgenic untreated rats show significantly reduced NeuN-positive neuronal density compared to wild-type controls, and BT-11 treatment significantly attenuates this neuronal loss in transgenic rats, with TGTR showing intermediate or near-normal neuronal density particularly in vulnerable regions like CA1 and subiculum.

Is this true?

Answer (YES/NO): NO